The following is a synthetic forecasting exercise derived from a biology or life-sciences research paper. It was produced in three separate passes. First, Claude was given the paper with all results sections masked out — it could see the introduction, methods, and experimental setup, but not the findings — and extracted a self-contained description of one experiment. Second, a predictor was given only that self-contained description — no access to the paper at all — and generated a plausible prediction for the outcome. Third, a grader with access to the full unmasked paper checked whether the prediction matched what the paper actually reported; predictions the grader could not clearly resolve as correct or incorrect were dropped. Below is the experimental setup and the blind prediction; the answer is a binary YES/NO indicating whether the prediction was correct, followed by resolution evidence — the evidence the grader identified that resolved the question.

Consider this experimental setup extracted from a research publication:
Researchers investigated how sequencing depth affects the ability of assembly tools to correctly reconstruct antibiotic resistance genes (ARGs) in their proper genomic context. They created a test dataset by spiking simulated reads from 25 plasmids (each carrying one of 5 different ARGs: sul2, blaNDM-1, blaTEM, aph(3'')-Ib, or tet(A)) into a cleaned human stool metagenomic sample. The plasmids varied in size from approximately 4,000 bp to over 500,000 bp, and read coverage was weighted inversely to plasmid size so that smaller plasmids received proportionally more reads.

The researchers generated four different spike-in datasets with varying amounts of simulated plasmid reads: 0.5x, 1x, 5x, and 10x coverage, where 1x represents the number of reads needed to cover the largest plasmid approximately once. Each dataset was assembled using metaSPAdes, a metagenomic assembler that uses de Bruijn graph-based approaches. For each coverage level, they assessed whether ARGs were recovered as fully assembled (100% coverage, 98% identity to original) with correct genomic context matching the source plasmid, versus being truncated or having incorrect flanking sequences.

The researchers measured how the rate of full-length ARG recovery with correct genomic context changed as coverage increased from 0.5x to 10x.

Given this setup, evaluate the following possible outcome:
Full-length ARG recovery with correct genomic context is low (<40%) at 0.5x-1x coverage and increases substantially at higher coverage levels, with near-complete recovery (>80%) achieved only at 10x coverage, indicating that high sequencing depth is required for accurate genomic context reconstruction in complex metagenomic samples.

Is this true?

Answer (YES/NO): NO